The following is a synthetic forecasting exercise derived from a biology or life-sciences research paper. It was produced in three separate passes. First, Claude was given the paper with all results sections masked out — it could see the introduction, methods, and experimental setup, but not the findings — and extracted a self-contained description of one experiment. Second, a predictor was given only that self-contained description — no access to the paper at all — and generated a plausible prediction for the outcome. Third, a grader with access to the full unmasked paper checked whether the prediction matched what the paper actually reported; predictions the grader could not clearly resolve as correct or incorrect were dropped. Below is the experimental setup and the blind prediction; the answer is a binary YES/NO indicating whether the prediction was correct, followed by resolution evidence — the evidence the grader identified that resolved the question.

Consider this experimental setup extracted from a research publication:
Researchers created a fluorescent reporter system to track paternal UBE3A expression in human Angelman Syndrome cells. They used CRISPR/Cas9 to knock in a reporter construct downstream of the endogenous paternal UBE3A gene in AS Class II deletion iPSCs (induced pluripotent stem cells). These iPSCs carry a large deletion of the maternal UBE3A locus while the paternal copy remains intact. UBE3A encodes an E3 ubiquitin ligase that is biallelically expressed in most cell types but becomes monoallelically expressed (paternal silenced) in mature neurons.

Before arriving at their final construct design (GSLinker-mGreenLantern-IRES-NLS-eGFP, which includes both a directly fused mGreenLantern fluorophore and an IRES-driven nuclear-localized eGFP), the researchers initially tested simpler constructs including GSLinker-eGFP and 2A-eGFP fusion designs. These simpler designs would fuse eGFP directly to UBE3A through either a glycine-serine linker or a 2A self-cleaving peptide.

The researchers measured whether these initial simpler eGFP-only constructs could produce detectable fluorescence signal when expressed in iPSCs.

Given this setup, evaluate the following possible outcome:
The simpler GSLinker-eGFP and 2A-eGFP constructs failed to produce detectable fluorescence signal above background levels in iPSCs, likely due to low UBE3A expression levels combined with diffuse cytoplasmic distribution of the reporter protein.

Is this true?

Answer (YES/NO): NO